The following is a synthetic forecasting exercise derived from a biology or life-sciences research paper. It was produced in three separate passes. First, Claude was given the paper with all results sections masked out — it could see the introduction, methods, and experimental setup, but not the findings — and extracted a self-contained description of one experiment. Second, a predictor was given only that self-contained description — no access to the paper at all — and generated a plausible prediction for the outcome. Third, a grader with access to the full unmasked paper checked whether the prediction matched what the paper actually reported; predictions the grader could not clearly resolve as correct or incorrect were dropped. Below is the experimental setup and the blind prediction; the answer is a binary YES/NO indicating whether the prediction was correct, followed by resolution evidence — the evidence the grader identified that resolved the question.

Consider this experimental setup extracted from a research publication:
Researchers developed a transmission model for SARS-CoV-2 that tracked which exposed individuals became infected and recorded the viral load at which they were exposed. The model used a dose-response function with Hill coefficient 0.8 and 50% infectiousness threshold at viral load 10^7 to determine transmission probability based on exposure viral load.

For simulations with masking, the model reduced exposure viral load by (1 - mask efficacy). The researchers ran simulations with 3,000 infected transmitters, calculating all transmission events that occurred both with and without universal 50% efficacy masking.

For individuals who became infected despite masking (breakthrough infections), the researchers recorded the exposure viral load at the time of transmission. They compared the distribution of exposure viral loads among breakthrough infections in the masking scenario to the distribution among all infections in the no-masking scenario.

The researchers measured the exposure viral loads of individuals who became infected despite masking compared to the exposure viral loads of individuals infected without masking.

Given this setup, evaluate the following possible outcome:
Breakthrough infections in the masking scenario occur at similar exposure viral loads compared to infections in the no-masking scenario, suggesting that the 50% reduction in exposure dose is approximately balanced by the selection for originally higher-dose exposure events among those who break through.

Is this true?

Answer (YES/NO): NO